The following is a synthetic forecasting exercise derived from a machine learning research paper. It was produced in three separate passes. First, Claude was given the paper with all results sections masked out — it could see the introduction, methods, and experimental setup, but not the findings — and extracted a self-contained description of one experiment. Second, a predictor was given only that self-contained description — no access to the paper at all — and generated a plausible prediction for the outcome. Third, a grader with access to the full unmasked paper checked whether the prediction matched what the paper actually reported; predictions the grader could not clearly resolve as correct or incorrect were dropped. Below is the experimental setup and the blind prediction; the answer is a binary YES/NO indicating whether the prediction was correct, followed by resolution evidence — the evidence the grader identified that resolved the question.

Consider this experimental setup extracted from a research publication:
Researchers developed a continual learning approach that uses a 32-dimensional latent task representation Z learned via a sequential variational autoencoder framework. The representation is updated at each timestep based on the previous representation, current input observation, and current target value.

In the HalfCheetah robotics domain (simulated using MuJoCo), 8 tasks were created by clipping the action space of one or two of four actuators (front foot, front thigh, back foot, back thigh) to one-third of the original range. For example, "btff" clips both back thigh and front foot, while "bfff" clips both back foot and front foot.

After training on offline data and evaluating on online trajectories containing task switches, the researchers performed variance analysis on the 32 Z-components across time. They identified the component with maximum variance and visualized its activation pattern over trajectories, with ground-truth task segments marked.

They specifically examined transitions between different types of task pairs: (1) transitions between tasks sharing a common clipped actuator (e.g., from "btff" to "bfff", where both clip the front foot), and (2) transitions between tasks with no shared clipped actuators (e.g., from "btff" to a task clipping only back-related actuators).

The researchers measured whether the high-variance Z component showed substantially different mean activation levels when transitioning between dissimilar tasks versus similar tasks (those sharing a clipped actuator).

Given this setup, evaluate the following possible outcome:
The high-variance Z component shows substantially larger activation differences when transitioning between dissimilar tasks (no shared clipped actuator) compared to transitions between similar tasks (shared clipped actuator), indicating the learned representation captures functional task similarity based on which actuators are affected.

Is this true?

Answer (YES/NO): YES